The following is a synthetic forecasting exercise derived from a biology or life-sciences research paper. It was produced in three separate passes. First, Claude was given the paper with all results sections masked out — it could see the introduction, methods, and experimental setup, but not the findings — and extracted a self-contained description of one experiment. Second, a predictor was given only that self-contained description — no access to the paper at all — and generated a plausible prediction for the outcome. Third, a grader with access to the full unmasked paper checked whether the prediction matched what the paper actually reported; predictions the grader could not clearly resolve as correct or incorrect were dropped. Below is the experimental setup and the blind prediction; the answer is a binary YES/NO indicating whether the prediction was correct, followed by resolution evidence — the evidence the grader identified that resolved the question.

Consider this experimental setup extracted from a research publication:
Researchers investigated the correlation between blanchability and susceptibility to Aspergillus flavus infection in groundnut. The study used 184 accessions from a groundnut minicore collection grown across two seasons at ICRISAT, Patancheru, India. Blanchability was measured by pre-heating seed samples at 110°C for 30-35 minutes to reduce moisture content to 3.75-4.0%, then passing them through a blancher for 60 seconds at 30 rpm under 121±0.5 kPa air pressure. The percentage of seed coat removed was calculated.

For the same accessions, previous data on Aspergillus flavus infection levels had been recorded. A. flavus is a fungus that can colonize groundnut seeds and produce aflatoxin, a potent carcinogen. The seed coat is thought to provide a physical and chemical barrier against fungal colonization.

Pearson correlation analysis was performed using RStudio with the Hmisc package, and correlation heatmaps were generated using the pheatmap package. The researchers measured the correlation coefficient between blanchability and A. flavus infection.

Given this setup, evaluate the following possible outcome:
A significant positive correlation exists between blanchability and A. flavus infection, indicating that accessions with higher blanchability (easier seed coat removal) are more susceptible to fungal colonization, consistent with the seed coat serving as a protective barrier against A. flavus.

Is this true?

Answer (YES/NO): NO